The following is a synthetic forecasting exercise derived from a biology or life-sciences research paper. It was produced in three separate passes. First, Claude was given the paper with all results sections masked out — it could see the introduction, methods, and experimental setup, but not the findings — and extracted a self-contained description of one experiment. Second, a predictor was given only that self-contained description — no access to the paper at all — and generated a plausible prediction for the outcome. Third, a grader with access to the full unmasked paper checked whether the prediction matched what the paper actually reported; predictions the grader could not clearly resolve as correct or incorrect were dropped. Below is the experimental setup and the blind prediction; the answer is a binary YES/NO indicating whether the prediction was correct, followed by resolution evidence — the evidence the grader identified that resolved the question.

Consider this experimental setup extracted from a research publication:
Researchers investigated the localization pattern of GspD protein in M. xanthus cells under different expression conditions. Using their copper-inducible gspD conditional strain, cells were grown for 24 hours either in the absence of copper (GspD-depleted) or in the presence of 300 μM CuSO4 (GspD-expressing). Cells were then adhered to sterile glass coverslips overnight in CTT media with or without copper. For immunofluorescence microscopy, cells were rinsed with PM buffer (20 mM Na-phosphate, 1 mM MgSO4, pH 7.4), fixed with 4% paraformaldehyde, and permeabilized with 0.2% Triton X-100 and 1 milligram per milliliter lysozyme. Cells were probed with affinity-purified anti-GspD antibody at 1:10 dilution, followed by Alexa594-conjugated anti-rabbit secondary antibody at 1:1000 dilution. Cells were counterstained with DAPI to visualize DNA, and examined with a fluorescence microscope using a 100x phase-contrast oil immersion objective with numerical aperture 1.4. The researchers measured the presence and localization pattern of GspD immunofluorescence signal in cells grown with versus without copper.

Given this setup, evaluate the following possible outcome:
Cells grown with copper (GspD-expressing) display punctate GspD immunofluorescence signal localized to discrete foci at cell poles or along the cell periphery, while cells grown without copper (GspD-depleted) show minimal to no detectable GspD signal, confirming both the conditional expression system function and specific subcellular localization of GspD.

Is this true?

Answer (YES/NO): NO